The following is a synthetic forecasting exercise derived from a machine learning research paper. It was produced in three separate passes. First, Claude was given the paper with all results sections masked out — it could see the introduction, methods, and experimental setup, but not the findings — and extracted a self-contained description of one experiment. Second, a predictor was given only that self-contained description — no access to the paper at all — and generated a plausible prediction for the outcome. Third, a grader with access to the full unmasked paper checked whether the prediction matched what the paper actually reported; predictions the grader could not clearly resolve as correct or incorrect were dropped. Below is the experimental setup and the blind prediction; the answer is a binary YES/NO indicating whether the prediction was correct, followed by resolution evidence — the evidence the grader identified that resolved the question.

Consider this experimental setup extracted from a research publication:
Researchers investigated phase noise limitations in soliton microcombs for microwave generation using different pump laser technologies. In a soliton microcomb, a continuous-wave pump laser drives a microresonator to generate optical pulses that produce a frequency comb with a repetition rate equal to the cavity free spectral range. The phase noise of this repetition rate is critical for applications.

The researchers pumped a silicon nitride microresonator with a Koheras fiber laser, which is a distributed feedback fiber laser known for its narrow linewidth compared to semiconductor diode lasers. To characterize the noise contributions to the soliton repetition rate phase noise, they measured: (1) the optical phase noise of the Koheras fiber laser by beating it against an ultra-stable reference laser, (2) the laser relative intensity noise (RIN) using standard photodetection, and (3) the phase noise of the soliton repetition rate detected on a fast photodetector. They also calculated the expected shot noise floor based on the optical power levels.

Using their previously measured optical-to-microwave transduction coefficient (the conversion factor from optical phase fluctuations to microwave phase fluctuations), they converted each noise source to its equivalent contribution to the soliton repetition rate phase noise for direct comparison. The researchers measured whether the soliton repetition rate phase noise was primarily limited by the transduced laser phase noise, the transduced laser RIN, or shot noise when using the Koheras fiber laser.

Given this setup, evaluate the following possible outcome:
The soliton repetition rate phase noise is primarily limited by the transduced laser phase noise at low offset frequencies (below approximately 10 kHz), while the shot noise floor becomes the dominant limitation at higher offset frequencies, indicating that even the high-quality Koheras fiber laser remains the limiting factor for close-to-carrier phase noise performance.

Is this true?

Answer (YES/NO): NO